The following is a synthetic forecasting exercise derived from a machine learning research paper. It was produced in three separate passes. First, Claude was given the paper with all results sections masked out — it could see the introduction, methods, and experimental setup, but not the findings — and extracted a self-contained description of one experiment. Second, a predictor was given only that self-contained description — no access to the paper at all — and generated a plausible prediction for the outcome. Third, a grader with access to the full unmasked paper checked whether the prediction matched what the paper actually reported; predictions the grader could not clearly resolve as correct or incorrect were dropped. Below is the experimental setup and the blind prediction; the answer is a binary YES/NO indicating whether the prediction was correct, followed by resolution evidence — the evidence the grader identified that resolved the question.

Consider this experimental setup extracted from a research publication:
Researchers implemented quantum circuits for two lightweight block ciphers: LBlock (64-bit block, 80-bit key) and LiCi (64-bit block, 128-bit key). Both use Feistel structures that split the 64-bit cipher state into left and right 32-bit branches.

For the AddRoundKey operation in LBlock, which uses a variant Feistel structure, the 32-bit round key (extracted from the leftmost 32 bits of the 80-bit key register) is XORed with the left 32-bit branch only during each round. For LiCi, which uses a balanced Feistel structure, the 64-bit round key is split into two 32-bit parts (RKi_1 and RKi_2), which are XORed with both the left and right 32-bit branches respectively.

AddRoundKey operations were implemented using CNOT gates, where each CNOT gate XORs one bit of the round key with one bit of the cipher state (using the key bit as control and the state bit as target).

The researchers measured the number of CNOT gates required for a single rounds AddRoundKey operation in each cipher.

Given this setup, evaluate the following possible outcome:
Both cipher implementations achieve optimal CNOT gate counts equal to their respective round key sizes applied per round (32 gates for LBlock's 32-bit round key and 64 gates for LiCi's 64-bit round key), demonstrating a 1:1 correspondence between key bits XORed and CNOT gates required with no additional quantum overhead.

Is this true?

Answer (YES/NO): YES